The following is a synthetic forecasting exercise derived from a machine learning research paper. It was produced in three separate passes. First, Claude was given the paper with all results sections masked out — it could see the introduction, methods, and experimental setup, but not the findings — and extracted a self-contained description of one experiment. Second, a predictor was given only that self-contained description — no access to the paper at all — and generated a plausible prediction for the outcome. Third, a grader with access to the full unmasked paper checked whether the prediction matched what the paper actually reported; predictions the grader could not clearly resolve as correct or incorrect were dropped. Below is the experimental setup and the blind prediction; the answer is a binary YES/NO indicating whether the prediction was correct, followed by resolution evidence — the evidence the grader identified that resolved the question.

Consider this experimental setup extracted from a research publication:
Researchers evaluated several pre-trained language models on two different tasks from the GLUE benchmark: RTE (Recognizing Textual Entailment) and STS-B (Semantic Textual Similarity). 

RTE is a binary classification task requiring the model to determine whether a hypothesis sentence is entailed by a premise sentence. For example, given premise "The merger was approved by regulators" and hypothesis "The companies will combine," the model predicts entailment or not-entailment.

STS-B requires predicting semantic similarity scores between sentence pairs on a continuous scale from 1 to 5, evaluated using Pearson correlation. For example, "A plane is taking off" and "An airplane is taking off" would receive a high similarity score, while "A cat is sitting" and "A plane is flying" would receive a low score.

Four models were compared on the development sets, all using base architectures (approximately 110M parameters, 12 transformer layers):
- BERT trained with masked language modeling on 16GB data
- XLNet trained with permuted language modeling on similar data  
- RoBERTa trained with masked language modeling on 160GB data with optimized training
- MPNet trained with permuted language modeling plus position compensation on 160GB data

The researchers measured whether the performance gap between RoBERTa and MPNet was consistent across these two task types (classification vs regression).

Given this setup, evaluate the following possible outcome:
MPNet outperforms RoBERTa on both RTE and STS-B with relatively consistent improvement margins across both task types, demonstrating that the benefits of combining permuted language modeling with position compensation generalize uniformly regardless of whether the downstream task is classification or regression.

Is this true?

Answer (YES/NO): NO